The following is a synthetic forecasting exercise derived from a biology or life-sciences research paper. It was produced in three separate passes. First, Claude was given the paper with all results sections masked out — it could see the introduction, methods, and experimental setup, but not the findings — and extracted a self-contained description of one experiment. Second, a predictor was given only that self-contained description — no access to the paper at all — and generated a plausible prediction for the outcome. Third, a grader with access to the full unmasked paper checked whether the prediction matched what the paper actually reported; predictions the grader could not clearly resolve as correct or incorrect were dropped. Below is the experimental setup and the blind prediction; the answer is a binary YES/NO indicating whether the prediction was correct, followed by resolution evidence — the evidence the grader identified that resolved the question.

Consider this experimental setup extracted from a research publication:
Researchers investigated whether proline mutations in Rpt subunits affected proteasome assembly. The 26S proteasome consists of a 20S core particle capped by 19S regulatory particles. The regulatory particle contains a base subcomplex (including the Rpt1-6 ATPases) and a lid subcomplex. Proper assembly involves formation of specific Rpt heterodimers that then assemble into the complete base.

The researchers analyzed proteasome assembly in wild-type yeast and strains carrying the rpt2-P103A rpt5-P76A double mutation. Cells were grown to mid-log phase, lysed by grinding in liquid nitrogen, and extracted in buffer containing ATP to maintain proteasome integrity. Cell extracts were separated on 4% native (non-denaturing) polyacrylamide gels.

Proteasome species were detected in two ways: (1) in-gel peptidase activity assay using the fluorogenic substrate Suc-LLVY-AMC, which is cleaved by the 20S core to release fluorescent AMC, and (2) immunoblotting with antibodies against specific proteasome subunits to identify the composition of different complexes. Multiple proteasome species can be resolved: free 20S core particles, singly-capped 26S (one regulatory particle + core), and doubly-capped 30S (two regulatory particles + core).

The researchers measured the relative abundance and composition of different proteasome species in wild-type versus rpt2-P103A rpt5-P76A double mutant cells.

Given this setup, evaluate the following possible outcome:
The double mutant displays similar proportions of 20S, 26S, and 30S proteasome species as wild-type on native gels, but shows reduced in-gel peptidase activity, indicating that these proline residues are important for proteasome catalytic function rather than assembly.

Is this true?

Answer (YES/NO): NO